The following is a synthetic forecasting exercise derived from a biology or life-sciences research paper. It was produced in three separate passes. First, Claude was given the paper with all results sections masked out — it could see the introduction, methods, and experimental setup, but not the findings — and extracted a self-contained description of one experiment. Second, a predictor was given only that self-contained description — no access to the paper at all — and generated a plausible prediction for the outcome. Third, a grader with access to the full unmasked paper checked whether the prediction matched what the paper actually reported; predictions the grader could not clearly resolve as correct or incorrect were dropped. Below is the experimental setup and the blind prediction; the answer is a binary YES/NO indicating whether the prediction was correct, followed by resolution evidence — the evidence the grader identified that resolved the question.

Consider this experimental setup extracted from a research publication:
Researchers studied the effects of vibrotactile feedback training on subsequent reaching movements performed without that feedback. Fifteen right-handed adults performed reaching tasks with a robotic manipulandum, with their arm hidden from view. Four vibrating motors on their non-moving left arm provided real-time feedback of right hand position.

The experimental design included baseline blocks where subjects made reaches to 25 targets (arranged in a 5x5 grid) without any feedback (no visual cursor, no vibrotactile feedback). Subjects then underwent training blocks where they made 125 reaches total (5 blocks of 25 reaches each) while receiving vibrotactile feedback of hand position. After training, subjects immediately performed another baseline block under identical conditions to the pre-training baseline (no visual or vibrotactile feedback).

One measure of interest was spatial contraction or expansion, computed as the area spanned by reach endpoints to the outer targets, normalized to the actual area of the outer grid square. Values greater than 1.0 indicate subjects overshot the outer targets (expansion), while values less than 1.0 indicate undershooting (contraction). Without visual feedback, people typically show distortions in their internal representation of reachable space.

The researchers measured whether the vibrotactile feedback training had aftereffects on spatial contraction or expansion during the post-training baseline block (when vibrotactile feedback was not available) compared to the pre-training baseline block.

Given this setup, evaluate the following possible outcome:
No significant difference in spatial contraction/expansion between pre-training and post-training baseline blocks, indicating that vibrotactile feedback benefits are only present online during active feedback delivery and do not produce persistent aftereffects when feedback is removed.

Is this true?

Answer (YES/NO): NO